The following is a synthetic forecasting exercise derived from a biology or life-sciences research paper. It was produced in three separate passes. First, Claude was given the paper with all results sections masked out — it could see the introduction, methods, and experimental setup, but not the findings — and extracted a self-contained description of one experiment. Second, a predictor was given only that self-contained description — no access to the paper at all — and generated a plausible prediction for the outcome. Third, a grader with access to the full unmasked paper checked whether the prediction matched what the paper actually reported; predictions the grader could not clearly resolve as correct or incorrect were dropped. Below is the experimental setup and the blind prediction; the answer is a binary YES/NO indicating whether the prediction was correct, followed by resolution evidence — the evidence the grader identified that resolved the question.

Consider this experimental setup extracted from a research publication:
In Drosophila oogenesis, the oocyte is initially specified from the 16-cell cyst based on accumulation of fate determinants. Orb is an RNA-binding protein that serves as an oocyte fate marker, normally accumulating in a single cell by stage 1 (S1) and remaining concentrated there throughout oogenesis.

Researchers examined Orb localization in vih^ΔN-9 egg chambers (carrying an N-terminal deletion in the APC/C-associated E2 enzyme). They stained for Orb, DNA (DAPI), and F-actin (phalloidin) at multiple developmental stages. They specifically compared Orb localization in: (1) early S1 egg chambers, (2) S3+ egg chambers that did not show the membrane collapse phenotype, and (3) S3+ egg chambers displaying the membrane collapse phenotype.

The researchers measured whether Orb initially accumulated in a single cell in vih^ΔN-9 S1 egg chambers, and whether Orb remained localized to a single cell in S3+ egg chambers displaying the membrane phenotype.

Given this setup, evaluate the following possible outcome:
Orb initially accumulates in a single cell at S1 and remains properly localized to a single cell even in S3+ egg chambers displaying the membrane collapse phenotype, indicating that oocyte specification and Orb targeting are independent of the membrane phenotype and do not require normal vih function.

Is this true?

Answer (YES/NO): NO